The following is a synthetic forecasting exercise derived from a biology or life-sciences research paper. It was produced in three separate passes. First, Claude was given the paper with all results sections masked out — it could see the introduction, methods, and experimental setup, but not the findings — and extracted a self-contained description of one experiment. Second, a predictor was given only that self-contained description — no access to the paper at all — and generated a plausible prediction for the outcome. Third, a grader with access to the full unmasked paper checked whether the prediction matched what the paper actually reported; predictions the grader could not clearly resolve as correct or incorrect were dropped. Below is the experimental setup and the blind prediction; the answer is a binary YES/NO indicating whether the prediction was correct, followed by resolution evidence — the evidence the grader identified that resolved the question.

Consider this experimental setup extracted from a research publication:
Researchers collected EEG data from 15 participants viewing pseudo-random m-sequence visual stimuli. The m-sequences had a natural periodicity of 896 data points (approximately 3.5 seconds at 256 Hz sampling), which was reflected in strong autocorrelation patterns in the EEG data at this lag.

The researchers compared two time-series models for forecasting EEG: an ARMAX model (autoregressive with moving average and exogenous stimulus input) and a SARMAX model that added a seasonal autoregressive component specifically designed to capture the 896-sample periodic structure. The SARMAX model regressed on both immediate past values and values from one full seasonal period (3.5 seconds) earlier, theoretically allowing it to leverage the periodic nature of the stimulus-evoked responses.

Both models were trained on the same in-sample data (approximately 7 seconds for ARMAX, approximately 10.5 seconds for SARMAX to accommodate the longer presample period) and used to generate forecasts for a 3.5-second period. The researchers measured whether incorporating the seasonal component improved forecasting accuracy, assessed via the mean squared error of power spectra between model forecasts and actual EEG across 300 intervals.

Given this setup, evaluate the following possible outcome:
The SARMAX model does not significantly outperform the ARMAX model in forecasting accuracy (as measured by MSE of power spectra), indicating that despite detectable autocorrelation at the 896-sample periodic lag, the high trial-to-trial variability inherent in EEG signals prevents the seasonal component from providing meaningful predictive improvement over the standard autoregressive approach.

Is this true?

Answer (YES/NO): YES